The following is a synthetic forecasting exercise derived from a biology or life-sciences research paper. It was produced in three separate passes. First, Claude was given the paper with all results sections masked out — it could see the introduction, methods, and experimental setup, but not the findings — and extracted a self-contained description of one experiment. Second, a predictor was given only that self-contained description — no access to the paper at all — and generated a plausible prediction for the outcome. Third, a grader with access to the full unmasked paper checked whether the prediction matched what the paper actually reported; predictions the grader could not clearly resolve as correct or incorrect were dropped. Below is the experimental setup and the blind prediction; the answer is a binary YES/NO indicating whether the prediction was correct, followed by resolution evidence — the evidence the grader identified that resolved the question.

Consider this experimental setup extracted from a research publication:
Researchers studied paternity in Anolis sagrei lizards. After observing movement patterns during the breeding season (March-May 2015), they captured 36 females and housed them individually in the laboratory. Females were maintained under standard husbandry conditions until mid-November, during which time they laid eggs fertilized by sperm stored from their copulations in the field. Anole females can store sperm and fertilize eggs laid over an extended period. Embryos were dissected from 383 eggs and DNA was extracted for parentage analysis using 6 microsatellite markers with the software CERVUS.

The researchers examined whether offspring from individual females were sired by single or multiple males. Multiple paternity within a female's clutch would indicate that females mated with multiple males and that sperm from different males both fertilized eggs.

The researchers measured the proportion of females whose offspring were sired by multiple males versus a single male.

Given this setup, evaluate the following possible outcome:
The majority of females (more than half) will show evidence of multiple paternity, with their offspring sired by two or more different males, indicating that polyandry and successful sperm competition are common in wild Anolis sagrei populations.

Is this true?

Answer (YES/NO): YES